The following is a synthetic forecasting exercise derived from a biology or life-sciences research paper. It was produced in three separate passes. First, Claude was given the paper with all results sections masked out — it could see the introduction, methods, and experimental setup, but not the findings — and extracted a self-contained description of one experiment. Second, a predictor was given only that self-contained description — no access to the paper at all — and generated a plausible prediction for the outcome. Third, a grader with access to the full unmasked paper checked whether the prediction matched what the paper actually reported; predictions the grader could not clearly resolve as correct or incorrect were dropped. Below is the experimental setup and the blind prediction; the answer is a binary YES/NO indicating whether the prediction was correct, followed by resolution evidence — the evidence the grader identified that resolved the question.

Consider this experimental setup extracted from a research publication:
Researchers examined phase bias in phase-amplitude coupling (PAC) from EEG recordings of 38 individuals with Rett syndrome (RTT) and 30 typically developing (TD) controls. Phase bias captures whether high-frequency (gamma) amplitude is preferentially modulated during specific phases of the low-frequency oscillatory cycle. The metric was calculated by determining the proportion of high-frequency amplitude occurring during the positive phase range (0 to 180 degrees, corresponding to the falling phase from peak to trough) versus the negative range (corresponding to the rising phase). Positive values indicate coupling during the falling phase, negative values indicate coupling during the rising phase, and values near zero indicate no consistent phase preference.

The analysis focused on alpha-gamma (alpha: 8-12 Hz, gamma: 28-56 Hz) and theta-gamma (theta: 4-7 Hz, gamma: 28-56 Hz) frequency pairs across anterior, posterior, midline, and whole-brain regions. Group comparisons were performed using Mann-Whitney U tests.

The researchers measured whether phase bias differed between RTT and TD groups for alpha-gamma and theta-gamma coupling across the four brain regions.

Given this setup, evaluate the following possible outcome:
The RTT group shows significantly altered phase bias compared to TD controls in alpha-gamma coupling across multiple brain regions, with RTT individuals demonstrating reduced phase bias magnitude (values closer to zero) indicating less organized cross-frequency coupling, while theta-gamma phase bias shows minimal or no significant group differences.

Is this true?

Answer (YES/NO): NO